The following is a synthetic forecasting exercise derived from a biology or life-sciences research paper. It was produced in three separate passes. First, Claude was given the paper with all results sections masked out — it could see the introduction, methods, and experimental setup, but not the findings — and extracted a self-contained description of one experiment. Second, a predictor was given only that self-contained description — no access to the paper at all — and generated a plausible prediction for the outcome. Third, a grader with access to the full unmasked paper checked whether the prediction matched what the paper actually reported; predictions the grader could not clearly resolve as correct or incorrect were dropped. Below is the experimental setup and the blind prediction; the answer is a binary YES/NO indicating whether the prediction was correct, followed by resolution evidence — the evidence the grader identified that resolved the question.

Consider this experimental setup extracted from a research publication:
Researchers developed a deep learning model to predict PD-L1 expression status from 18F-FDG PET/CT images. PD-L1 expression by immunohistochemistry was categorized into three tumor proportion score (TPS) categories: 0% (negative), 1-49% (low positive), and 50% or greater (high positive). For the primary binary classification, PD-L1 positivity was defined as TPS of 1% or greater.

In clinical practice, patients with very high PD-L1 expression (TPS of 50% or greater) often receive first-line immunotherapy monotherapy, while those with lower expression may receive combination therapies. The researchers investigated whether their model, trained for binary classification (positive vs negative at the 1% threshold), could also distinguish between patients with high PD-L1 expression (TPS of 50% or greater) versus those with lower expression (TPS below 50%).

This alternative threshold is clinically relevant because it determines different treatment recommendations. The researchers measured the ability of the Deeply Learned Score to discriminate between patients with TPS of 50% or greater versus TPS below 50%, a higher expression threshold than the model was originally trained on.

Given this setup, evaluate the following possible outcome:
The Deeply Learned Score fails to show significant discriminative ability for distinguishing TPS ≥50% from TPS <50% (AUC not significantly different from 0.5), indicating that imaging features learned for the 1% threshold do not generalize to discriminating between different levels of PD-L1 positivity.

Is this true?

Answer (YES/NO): NO